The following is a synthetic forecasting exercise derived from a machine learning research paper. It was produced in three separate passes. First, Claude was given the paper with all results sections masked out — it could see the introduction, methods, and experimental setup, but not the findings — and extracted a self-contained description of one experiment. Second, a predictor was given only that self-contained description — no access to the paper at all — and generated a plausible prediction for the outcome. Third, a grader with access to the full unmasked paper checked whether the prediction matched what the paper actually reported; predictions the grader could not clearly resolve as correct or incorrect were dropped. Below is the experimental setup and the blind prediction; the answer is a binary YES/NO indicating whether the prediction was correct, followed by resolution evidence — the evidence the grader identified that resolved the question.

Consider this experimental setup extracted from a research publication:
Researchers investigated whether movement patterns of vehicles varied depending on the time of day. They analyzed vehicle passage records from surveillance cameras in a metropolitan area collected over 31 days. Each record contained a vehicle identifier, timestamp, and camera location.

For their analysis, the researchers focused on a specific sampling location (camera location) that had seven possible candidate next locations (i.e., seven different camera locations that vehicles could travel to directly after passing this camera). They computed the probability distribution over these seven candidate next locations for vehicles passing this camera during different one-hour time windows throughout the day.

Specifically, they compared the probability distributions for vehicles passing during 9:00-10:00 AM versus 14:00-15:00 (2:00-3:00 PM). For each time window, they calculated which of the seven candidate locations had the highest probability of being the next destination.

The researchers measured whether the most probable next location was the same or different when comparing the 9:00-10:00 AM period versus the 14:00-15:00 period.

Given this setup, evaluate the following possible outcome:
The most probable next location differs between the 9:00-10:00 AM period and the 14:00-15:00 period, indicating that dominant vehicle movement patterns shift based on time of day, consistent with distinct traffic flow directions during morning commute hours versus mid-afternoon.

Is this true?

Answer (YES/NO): YES